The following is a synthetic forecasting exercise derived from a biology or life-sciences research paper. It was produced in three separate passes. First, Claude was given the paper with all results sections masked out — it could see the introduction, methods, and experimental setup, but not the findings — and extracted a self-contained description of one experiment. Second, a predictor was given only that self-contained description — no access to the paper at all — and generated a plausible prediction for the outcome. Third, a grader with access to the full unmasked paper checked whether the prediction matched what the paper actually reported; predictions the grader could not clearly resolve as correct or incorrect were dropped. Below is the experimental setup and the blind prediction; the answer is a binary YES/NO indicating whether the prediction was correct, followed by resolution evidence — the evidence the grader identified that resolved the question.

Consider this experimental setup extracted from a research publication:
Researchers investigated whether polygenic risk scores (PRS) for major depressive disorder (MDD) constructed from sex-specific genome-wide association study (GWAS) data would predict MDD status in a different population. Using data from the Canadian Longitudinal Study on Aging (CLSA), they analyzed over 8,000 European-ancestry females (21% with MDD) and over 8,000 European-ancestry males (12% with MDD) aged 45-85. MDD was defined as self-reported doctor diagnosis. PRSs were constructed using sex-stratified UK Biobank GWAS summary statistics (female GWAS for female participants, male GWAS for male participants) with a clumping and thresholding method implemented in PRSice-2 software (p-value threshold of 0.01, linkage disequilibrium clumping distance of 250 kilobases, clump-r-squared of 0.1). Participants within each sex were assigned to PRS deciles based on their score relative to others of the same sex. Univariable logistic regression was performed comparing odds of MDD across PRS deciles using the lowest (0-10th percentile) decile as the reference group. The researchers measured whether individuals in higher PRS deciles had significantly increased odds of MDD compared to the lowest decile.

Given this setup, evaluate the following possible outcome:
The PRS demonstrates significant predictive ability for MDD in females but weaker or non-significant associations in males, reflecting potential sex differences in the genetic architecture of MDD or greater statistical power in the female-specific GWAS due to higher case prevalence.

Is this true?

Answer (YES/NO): YES